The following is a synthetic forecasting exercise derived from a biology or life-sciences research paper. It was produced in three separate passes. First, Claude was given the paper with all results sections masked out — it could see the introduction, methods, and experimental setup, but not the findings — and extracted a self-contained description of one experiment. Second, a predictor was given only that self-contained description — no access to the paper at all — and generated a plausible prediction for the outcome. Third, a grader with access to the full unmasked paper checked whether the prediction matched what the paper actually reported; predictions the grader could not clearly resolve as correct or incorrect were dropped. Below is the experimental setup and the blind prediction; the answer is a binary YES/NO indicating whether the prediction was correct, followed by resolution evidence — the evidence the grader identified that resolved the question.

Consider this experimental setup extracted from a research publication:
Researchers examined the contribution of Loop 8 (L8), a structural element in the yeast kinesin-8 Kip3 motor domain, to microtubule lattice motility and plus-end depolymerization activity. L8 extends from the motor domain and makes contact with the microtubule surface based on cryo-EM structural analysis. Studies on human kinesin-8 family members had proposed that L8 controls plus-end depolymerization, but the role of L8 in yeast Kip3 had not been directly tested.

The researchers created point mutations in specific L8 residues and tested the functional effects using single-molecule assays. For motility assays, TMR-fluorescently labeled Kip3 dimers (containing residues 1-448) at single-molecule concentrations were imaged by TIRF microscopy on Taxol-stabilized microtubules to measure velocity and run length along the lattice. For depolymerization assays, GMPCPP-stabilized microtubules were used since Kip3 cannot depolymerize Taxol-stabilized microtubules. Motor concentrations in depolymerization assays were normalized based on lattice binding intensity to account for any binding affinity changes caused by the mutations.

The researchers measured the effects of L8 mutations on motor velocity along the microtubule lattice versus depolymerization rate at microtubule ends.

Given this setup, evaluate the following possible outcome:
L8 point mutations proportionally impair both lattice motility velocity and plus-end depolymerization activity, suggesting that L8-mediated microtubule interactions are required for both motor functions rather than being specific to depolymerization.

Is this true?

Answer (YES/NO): NO